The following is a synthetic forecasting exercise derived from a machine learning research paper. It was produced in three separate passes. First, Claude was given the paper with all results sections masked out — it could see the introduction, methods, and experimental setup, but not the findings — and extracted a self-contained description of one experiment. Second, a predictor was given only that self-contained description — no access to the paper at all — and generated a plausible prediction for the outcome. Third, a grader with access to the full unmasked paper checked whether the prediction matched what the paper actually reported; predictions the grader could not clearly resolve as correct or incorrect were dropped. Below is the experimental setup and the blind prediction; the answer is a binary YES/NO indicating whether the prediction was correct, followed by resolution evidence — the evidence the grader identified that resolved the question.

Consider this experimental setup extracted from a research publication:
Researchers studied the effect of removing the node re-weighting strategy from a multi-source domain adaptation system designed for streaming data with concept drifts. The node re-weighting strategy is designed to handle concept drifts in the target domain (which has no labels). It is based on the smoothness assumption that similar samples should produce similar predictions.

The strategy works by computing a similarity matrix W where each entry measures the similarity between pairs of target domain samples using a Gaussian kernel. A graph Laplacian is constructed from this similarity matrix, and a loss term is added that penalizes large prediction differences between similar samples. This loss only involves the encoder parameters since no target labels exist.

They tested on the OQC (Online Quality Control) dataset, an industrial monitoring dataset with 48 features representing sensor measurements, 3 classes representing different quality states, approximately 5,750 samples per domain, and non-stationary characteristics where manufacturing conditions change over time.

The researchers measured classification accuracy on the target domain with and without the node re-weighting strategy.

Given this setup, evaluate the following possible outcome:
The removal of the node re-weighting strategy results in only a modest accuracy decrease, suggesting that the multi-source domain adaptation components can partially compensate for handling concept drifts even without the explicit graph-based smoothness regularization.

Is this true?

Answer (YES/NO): YES